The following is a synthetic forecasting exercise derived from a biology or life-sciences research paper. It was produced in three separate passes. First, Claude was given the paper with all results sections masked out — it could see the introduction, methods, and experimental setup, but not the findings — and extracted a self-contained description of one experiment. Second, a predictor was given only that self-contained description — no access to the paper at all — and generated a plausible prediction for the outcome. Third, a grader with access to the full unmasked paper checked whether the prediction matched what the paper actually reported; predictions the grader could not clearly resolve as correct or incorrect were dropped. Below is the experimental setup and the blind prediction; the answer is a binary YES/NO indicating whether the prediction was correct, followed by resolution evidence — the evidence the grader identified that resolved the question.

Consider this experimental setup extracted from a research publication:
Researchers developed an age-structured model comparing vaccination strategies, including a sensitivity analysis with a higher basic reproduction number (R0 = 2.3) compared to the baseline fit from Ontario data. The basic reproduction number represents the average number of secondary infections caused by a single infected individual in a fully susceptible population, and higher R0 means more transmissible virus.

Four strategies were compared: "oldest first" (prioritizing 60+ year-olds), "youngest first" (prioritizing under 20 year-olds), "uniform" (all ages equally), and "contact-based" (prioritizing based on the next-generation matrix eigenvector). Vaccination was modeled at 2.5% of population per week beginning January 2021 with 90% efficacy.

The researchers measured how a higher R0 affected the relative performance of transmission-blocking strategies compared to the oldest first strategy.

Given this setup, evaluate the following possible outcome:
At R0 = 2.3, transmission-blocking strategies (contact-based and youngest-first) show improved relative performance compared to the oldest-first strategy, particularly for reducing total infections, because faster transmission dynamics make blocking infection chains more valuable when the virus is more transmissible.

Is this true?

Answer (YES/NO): NO